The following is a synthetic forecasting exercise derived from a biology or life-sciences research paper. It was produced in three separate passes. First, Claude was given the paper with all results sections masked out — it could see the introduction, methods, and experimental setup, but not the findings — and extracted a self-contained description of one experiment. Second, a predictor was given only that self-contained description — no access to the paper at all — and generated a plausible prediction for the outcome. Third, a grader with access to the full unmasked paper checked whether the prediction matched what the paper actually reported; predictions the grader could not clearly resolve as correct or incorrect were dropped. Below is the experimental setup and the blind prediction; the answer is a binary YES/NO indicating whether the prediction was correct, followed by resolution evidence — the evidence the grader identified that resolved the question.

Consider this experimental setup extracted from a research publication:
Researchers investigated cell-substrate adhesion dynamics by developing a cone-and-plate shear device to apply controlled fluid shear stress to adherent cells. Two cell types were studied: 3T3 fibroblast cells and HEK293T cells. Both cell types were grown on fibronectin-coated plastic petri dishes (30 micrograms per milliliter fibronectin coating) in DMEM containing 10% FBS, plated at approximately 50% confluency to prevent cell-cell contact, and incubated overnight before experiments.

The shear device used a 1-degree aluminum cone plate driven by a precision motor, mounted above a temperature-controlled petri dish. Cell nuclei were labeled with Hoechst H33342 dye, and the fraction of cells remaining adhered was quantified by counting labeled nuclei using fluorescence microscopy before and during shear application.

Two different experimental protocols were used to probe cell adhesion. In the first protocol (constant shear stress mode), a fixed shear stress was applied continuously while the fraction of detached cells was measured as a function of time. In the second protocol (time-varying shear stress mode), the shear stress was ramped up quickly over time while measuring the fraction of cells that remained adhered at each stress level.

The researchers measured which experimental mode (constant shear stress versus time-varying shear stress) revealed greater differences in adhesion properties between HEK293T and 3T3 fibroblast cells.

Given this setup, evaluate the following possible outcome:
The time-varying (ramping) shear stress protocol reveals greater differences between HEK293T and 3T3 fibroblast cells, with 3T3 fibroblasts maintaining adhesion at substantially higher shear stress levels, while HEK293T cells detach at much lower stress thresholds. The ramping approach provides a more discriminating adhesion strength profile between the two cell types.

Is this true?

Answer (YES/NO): YES